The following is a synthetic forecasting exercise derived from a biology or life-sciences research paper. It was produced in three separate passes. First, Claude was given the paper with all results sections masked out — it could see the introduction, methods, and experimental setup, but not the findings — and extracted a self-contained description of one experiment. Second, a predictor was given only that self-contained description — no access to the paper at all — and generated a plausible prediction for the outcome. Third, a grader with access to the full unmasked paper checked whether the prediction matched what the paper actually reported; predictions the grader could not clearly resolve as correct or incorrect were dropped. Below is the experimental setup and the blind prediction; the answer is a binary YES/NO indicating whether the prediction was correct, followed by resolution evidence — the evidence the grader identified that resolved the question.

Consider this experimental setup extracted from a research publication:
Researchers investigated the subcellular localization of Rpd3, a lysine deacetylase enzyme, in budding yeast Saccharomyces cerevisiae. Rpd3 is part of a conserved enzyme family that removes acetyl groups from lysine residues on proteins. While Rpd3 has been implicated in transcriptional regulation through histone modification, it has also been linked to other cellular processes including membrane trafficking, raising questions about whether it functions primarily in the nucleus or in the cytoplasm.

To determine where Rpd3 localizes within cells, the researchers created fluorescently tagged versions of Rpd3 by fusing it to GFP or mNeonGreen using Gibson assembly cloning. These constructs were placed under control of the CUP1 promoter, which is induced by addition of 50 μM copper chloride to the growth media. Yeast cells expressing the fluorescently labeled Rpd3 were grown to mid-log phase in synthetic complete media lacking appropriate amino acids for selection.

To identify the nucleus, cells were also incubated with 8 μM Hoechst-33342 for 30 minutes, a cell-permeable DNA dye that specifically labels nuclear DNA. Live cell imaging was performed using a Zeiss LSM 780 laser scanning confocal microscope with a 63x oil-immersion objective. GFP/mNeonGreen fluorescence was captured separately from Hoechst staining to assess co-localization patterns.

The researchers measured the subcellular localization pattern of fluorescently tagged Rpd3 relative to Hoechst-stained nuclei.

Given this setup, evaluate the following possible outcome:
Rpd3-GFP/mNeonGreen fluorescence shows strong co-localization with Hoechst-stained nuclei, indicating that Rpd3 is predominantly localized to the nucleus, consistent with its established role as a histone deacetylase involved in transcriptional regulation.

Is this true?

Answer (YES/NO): NO